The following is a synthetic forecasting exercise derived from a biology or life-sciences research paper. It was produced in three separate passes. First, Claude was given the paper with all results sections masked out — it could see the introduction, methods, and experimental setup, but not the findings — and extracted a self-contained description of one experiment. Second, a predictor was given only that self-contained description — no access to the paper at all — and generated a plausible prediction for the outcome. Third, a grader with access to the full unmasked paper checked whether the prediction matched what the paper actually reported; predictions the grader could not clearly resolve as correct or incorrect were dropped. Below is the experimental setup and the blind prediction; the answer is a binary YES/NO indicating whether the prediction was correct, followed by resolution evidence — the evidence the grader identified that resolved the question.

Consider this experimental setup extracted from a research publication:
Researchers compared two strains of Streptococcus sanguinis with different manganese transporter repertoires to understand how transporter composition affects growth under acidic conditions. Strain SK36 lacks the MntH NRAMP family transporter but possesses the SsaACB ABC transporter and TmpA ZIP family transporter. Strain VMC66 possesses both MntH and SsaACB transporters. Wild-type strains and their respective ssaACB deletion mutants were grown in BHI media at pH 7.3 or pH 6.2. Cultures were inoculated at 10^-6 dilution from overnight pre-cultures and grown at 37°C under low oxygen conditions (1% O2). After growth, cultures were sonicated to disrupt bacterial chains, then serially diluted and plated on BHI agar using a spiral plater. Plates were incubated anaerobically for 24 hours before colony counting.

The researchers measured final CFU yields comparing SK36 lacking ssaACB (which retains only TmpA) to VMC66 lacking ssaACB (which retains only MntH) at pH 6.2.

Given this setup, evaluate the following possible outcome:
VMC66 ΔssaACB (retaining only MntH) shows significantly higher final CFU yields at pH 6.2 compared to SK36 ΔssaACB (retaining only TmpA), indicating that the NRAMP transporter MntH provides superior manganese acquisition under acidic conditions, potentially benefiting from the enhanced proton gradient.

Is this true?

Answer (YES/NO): YES